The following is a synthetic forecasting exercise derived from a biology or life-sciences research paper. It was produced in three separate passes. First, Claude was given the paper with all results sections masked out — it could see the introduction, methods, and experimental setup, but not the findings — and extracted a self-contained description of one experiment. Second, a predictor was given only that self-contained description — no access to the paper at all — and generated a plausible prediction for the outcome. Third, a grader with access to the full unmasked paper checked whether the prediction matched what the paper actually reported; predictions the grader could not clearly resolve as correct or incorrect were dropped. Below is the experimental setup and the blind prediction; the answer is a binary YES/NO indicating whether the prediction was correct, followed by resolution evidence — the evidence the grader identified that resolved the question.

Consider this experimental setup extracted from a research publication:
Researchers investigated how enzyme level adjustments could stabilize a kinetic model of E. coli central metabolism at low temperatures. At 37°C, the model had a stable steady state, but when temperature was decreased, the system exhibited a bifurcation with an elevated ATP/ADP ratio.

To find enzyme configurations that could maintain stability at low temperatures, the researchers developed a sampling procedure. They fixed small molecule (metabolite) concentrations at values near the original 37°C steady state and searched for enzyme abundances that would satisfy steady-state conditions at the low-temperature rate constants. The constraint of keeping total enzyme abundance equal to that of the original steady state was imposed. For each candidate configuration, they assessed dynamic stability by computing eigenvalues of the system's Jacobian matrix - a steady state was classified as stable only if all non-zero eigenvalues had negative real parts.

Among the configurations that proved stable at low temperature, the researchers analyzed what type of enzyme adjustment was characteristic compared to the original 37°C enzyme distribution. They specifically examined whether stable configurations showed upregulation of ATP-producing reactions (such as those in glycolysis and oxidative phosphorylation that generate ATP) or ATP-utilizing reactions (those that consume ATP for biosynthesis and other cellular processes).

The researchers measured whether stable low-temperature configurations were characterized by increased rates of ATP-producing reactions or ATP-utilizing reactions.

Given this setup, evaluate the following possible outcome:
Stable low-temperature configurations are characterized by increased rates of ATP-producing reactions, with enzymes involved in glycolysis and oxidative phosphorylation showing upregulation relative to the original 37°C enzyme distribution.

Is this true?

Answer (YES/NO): NO